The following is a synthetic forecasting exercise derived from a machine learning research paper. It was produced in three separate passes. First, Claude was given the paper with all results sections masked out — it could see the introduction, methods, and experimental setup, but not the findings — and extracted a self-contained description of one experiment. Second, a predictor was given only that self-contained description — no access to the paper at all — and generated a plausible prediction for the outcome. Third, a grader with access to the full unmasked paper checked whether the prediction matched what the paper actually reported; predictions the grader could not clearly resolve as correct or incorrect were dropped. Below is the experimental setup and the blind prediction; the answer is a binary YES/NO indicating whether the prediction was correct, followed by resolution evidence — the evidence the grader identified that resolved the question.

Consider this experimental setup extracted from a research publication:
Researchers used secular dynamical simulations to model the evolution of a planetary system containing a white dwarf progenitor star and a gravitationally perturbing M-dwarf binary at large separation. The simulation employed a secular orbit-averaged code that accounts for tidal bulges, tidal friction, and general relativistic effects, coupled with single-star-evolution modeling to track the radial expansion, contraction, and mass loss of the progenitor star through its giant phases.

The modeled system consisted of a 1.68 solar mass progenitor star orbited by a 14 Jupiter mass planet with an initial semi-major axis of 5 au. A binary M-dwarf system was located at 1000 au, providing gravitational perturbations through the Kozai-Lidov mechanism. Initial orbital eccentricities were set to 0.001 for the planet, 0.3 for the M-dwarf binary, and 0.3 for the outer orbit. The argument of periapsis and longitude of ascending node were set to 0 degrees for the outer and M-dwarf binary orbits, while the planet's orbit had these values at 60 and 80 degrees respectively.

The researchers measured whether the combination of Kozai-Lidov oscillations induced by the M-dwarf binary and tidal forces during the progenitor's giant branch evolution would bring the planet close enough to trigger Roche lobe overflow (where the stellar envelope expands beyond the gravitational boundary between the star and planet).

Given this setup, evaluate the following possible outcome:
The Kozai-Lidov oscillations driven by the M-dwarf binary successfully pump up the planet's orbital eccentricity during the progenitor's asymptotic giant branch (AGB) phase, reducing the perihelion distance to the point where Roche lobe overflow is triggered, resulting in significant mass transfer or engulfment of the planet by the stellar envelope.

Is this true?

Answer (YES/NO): YES